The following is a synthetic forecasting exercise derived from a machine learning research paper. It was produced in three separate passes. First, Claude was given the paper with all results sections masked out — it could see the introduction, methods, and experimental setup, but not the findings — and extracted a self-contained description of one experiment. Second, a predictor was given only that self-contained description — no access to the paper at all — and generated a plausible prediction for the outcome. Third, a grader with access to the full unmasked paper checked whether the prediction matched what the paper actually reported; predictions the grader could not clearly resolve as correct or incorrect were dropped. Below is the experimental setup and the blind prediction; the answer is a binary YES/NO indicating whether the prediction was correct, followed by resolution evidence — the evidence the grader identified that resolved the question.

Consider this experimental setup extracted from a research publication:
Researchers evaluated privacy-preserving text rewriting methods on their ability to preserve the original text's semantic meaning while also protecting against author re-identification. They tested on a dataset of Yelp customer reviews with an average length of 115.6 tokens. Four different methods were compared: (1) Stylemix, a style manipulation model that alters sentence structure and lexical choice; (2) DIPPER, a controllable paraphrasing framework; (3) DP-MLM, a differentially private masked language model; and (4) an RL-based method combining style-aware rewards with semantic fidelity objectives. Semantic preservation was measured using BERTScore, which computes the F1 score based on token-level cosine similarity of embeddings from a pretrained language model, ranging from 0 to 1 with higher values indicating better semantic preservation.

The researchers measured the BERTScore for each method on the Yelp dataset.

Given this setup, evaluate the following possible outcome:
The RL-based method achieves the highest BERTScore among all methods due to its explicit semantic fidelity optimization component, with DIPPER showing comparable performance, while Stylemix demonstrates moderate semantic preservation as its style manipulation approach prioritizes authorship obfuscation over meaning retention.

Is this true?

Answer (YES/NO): NO